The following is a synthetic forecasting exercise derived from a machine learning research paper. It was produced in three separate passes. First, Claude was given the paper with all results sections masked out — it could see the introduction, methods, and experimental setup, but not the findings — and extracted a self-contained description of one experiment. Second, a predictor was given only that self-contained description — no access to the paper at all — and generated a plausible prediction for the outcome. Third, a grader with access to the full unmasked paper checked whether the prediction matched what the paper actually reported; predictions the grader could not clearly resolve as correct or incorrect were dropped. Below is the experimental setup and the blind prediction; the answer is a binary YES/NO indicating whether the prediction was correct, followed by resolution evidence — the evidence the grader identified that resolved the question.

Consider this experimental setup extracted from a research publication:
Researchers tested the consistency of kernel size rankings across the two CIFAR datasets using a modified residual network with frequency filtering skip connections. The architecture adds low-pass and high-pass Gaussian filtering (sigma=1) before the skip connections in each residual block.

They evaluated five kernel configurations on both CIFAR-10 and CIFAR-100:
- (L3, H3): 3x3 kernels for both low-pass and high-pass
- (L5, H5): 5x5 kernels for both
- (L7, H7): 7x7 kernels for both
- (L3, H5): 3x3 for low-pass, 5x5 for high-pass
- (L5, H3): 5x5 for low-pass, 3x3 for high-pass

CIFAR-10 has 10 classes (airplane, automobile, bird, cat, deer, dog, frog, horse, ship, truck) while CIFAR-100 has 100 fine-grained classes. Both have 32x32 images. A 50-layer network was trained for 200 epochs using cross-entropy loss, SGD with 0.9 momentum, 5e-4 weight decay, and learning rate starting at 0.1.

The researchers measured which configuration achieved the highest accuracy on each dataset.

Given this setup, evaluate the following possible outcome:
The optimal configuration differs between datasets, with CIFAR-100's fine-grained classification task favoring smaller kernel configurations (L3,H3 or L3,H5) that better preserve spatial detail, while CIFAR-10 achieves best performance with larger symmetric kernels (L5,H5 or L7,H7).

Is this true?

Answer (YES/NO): NO